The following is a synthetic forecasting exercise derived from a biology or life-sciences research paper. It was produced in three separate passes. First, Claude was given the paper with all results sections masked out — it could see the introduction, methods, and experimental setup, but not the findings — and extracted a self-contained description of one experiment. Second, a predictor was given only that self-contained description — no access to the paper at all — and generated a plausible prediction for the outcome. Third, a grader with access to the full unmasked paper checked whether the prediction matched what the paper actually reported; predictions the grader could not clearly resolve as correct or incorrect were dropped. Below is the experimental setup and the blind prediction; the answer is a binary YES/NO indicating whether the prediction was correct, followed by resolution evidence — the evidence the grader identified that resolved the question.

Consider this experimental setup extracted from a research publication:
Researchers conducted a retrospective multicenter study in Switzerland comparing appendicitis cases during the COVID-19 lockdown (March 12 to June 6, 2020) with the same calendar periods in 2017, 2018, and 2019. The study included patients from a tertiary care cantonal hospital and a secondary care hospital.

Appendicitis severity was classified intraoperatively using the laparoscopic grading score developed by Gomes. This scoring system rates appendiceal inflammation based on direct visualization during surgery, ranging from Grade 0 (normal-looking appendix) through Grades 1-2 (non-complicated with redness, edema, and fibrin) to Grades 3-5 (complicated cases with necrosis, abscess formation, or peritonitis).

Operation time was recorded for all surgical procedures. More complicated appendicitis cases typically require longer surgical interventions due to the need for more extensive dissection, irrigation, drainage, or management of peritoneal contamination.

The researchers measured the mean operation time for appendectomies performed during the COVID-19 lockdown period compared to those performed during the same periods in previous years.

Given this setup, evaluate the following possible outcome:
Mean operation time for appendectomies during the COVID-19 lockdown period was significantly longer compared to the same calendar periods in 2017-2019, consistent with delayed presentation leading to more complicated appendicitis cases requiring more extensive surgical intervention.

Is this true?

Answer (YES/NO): YES